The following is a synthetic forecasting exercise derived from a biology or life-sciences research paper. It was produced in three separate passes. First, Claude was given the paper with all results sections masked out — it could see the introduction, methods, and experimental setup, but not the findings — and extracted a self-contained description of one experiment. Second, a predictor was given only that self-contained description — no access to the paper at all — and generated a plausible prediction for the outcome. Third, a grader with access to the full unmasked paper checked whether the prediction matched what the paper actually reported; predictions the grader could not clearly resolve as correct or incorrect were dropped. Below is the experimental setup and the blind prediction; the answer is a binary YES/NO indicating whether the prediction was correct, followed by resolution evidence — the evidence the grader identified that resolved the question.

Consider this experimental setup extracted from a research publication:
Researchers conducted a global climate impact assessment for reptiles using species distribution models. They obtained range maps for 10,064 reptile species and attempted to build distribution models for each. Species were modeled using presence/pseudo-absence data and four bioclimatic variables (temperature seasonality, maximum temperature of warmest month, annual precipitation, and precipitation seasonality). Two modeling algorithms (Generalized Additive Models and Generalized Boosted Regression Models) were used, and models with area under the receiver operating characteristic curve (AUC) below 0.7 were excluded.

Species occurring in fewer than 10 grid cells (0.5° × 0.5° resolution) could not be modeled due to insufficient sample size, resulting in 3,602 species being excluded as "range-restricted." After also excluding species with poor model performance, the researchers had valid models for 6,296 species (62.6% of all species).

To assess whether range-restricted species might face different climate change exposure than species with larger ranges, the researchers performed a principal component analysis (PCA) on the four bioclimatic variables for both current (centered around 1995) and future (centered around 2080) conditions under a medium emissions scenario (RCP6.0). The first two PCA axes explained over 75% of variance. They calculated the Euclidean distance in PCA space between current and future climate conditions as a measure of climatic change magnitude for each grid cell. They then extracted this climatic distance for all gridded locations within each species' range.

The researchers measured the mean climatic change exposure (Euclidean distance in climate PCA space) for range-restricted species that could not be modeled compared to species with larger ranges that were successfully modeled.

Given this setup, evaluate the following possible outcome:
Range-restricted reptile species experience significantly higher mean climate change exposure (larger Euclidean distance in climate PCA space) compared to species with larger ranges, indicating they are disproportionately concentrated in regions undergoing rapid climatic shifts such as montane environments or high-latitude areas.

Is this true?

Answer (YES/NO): NO